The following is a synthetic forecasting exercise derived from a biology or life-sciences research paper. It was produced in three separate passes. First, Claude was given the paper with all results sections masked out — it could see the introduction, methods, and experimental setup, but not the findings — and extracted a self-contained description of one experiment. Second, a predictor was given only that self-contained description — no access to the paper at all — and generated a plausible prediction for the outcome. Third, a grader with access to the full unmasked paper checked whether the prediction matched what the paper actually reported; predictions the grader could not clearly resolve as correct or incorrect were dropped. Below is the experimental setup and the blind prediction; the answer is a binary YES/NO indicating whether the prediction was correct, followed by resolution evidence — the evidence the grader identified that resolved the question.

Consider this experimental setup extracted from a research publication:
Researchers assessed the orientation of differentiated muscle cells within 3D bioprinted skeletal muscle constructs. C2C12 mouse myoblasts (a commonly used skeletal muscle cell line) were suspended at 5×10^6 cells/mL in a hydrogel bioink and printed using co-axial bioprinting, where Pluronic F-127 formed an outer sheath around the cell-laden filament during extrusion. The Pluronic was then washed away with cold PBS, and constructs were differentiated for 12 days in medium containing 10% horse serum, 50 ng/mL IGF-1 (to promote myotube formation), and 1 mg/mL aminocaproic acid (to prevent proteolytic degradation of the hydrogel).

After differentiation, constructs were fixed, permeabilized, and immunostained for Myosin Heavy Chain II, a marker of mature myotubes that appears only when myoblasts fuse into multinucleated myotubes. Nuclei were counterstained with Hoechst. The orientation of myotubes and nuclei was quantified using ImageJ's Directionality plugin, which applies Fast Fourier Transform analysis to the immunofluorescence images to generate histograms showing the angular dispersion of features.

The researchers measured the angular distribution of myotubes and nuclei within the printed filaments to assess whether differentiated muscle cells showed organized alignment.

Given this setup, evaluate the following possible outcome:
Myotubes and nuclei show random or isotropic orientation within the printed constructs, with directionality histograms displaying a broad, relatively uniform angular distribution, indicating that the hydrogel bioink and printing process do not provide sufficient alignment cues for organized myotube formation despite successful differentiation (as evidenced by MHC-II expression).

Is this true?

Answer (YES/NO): NO